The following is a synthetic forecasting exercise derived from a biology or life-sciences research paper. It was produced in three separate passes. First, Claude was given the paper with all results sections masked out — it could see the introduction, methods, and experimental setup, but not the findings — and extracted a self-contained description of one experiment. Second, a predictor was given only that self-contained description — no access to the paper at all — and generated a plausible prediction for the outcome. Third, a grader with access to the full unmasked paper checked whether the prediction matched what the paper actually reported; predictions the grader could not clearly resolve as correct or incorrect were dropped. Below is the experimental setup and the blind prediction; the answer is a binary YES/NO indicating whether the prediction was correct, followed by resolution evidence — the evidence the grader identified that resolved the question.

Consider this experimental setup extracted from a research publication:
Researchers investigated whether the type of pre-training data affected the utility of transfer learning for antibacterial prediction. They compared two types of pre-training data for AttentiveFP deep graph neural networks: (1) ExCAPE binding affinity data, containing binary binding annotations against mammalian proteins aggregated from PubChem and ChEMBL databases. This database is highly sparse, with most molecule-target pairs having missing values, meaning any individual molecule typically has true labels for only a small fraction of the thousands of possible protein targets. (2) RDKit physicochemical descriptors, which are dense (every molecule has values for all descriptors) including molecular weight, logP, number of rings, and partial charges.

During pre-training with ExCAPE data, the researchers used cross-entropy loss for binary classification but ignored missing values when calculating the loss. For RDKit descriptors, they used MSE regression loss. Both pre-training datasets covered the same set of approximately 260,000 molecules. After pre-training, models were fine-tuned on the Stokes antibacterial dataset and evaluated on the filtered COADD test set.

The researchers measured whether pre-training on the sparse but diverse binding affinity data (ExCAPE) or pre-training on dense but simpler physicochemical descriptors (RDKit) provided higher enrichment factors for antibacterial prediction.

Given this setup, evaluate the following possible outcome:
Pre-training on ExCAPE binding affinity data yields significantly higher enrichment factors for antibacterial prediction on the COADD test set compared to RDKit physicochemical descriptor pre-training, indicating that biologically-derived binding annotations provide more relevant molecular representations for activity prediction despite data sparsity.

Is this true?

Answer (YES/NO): NO